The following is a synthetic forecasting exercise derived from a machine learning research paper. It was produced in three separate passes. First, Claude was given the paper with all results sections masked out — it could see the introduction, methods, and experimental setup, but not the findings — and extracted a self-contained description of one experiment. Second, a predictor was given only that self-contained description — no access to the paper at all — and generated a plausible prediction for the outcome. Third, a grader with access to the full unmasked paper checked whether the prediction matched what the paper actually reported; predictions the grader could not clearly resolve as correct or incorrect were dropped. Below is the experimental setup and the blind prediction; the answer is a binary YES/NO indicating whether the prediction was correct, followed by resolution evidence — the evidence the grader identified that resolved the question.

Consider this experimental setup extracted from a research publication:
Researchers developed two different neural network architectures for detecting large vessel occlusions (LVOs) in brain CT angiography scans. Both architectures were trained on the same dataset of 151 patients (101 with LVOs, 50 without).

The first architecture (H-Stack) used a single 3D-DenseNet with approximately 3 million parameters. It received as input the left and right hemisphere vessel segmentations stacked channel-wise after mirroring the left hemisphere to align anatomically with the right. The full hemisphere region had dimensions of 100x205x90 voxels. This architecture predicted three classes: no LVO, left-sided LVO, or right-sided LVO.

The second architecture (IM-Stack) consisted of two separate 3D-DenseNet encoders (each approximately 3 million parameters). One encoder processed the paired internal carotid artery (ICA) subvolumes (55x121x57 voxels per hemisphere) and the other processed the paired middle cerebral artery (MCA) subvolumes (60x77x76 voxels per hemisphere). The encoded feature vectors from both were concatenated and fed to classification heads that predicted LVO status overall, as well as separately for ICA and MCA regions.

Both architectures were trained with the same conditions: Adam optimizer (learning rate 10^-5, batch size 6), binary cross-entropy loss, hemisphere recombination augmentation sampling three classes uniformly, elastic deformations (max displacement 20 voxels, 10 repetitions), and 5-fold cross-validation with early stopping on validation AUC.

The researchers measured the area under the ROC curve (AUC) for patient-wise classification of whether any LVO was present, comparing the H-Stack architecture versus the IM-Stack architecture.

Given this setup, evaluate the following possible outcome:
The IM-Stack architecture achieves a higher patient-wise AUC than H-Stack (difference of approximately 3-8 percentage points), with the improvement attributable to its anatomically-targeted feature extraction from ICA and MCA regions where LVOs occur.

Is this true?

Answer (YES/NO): NO